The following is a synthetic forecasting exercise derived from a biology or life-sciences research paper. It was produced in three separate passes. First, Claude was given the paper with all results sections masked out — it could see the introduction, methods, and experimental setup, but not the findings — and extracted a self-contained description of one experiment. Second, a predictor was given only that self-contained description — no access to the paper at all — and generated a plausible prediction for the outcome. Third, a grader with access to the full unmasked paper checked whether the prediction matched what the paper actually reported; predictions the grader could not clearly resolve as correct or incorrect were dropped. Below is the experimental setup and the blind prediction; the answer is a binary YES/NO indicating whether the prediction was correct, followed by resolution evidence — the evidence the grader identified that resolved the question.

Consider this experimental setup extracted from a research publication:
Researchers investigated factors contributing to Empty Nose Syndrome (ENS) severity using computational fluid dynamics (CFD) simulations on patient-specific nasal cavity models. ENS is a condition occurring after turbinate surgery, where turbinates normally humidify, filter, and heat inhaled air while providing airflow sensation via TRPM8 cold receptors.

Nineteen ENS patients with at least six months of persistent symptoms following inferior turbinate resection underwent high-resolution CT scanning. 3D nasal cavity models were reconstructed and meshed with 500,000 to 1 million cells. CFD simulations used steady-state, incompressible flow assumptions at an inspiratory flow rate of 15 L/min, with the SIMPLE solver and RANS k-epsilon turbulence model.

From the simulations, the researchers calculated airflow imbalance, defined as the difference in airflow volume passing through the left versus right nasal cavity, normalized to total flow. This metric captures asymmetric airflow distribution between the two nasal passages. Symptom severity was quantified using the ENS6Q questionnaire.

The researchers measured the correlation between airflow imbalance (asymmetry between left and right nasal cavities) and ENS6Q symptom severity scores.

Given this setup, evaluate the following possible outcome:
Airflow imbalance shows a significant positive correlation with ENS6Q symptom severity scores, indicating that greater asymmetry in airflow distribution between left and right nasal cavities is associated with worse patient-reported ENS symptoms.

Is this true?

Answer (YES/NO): NO